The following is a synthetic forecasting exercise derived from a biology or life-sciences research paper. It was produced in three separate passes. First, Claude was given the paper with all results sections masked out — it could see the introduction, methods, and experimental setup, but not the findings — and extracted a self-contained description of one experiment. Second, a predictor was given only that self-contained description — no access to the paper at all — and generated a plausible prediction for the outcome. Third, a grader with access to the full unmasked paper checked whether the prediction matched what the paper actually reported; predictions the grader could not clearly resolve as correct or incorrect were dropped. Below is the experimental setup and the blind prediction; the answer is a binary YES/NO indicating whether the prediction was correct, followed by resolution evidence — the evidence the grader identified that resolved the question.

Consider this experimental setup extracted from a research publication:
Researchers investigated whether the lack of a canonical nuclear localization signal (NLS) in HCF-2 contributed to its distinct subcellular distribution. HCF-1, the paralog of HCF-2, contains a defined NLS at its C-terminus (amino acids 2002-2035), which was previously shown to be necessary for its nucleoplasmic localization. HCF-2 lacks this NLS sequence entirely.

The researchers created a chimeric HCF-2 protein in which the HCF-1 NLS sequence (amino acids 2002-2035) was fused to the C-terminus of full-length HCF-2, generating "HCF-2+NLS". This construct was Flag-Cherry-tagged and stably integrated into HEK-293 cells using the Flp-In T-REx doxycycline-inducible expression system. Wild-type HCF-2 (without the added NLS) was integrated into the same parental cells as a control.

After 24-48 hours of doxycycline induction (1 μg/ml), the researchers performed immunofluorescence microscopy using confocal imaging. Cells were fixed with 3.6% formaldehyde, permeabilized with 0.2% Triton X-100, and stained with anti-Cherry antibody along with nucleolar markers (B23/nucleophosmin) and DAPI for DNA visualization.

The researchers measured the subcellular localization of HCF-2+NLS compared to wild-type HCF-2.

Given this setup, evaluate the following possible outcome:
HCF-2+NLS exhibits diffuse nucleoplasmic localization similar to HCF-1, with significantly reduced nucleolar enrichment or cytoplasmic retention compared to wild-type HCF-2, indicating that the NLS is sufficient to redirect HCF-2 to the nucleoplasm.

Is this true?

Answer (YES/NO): YES